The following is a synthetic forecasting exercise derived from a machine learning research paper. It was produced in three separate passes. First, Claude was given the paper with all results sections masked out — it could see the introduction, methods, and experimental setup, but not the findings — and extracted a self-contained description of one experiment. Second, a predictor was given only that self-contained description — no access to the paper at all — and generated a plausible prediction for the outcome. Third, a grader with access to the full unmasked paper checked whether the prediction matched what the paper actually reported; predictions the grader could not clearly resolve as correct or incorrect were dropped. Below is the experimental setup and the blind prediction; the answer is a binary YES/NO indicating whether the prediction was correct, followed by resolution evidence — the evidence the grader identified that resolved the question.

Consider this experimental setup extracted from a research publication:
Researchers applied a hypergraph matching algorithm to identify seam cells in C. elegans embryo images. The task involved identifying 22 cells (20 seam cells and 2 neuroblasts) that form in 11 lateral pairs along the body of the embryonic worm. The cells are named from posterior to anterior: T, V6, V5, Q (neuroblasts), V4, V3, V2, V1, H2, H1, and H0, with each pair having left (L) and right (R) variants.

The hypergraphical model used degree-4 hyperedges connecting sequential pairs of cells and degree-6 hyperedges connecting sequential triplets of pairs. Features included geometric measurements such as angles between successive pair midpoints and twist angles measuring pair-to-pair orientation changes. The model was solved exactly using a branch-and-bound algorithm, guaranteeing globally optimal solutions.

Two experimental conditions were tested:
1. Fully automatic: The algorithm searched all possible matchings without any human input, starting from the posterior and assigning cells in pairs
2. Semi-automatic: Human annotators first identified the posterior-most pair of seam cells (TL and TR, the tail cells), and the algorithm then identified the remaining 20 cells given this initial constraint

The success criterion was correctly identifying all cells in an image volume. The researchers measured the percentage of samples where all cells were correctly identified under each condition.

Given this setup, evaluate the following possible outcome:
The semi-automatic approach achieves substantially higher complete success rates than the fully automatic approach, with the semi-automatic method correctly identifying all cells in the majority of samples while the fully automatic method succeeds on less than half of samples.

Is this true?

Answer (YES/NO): NO